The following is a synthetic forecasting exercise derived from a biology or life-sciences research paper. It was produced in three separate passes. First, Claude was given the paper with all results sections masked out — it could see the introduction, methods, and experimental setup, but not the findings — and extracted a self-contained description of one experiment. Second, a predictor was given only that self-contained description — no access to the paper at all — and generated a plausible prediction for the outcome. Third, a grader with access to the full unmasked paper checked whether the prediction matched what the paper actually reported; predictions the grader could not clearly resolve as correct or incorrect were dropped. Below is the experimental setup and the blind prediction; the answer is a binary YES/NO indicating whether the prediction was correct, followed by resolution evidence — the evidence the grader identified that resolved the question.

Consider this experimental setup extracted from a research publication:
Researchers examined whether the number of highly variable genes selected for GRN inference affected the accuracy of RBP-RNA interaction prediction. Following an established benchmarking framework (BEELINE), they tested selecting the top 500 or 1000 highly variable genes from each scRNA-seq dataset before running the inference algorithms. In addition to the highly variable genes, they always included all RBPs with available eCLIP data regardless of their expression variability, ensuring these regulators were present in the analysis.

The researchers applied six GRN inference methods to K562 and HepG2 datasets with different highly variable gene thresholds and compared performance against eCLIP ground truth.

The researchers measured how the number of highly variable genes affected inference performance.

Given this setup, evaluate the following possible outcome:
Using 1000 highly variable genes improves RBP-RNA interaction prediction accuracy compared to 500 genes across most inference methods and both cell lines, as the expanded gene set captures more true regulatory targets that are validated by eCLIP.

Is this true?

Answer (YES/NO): NO